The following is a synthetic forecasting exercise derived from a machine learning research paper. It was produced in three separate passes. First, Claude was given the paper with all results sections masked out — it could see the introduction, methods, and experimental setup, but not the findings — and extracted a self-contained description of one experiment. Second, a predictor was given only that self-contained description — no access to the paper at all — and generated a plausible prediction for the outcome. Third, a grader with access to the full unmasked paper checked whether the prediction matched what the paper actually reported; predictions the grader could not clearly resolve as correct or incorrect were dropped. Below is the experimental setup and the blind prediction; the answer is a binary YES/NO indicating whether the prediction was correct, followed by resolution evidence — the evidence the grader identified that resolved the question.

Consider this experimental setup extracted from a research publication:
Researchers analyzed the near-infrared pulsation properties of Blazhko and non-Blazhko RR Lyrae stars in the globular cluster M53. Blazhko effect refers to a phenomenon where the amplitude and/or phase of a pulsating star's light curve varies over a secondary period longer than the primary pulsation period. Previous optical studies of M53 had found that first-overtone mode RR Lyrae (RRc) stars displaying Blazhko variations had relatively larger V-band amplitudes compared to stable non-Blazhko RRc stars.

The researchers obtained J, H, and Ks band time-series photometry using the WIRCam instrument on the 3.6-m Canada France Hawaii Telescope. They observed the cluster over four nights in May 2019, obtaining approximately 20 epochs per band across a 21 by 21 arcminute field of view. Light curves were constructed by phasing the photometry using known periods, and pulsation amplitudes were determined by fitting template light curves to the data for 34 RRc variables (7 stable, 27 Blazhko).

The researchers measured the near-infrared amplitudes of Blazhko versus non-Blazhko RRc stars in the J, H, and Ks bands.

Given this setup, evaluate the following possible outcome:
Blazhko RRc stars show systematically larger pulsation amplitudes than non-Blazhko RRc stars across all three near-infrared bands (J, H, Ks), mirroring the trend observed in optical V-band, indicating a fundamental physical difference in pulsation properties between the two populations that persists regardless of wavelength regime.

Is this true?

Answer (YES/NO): NO